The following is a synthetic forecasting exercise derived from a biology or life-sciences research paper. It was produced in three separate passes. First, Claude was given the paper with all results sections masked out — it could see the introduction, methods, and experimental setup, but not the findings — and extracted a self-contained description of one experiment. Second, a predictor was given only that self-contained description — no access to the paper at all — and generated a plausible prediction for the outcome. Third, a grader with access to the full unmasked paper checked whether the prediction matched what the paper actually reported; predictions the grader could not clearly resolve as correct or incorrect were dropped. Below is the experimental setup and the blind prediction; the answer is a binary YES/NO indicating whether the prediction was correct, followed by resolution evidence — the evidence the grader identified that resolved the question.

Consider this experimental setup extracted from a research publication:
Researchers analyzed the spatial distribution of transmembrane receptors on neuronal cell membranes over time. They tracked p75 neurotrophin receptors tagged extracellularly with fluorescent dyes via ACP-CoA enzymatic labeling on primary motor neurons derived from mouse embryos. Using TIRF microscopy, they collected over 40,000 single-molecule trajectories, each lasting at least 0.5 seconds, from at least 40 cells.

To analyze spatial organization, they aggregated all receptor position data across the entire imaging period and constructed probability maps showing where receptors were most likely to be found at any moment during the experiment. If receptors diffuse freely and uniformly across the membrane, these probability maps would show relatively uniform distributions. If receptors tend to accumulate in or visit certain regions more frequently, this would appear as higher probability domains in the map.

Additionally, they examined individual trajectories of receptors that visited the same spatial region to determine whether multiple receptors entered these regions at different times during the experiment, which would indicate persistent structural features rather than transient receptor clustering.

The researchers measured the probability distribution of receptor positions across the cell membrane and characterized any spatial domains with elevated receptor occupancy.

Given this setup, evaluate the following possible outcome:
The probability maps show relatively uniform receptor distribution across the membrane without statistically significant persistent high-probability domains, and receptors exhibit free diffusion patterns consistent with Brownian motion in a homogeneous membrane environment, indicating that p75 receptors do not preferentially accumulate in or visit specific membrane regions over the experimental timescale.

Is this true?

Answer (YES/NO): NO